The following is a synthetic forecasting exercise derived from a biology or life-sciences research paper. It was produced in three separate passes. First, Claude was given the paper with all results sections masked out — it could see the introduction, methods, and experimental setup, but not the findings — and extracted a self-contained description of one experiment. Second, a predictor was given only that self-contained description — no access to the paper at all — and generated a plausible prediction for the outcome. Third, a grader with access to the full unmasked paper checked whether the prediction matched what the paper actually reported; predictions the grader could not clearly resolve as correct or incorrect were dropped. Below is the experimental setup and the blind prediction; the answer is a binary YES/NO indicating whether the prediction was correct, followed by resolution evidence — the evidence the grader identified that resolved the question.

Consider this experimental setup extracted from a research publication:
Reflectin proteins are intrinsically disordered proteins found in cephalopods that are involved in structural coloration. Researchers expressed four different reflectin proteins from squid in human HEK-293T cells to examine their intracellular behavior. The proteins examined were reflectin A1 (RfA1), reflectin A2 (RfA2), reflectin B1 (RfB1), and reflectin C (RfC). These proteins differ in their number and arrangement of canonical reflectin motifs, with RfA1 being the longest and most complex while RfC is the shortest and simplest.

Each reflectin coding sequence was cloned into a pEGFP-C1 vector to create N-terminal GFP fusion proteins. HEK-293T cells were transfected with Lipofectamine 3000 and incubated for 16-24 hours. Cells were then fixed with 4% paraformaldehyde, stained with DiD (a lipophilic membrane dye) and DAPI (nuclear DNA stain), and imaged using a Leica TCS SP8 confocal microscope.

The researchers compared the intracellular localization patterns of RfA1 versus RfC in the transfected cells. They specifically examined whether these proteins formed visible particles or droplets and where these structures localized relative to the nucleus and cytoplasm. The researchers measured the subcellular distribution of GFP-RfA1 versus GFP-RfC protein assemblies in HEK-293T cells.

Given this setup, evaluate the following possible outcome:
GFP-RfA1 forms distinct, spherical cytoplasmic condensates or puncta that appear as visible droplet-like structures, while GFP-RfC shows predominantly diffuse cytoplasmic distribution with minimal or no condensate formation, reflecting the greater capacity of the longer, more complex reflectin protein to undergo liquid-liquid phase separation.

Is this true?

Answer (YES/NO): NO